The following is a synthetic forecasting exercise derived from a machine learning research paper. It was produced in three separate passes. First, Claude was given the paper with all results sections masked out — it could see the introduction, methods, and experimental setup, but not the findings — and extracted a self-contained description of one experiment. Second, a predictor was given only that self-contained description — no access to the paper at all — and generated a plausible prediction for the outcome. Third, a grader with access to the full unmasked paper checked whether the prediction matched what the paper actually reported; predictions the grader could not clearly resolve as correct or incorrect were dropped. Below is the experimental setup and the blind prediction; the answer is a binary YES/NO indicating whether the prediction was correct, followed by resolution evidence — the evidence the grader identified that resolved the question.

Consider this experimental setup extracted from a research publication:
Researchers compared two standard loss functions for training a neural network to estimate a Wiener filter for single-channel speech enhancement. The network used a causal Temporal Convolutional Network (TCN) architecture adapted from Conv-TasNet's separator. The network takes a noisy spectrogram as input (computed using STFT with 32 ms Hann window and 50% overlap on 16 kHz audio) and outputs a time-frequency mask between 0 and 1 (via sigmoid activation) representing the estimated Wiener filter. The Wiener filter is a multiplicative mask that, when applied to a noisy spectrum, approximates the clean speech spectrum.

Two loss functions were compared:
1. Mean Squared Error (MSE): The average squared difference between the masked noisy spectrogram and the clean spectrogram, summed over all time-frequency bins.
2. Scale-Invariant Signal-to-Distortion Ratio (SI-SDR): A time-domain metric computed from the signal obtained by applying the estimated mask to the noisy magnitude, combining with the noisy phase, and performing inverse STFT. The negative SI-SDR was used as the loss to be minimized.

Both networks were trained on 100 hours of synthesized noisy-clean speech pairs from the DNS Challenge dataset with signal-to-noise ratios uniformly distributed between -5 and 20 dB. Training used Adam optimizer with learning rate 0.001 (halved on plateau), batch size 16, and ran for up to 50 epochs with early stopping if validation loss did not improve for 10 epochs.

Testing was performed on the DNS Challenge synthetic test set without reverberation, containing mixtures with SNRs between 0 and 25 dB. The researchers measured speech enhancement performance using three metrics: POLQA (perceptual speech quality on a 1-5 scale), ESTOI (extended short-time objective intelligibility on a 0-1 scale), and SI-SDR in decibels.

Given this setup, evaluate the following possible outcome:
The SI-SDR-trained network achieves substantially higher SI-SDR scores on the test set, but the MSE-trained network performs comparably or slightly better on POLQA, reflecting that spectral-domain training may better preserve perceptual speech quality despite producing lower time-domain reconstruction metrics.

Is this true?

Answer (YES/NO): NO